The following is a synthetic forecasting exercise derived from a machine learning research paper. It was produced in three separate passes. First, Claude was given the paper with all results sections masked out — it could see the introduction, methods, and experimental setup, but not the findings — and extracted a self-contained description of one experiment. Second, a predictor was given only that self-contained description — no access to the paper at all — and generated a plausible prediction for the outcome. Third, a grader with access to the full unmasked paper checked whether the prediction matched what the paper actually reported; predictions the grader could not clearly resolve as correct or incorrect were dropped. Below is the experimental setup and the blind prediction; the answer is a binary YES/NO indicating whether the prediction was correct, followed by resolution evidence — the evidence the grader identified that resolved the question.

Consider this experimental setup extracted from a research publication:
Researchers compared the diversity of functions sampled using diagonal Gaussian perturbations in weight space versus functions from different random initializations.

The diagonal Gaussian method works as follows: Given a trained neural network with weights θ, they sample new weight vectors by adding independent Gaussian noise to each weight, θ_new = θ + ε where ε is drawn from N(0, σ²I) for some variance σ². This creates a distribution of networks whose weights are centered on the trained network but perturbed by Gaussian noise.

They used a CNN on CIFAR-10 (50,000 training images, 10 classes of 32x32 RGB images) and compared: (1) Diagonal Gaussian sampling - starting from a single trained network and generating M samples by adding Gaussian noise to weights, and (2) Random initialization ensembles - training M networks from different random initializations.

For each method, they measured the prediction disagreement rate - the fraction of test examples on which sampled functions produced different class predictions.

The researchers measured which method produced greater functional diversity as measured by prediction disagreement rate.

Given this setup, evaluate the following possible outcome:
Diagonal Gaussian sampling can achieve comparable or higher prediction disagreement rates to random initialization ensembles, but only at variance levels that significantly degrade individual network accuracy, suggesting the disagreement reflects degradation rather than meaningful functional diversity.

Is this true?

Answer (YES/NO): NO